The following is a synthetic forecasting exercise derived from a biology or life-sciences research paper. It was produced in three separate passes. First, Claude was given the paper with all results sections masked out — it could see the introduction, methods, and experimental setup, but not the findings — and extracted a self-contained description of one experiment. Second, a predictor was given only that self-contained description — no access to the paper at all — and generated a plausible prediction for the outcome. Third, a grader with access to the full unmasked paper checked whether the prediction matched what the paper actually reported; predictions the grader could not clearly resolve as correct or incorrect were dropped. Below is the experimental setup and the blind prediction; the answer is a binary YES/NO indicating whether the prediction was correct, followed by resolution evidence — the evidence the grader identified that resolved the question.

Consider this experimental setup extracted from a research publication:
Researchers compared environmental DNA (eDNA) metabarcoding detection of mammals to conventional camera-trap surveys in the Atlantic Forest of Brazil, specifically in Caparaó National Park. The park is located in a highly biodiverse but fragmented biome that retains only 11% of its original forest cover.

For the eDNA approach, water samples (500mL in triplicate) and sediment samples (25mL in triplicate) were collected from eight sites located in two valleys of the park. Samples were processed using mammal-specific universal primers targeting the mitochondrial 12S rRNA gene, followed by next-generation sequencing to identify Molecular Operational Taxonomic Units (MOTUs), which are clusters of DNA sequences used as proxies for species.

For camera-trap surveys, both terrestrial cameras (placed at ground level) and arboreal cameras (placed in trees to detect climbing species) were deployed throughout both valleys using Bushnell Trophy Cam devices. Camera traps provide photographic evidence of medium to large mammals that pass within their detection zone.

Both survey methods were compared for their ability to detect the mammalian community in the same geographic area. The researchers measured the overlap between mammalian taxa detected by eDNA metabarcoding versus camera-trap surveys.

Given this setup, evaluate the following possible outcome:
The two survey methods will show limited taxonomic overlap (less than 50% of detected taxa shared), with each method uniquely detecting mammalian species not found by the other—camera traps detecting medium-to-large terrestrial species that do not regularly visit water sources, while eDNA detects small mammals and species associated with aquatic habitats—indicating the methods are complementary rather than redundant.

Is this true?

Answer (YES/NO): YES